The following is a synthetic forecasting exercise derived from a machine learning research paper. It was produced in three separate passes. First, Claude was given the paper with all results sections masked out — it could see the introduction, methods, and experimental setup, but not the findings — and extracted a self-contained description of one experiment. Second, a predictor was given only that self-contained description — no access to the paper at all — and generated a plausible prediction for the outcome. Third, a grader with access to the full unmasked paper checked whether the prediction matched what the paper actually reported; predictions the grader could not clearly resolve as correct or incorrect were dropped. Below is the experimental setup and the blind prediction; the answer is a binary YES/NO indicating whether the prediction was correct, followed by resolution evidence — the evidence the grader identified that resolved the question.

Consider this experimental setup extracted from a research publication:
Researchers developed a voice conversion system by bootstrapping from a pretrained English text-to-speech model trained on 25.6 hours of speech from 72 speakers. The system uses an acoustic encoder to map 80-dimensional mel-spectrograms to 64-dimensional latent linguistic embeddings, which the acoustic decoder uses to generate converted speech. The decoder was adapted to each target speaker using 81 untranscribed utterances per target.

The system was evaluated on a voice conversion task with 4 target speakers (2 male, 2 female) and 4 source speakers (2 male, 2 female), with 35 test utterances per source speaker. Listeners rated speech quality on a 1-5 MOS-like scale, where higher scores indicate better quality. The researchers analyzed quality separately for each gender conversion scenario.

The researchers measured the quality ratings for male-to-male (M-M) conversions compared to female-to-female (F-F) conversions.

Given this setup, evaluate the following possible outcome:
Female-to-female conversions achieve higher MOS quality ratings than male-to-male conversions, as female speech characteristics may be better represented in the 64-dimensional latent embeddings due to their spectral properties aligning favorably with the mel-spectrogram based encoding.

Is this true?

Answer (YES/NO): YES